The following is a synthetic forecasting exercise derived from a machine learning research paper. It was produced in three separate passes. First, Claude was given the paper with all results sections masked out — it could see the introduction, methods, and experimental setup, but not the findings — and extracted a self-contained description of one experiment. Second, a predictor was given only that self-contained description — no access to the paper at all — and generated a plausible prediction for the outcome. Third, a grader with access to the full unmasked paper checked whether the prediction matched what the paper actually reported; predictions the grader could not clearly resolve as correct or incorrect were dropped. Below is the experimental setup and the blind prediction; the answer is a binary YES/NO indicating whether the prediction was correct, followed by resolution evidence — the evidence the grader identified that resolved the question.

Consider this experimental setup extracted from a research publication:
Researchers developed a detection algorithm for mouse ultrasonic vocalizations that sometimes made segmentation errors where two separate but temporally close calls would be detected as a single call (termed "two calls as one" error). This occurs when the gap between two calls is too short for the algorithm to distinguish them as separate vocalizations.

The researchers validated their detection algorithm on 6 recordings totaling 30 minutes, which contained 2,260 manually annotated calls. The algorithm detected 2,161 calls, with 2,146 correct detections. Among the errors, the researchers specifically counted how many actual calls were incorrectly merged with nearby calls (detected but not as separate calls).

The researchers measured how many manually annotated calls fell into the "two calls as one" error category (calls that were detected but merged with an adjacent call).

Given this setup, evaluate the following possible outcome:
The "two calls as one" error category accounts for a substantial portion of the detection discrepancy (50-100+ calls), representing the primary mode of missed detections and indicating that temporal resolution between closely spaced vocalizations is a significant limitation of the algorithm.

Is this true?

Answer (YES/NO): YES